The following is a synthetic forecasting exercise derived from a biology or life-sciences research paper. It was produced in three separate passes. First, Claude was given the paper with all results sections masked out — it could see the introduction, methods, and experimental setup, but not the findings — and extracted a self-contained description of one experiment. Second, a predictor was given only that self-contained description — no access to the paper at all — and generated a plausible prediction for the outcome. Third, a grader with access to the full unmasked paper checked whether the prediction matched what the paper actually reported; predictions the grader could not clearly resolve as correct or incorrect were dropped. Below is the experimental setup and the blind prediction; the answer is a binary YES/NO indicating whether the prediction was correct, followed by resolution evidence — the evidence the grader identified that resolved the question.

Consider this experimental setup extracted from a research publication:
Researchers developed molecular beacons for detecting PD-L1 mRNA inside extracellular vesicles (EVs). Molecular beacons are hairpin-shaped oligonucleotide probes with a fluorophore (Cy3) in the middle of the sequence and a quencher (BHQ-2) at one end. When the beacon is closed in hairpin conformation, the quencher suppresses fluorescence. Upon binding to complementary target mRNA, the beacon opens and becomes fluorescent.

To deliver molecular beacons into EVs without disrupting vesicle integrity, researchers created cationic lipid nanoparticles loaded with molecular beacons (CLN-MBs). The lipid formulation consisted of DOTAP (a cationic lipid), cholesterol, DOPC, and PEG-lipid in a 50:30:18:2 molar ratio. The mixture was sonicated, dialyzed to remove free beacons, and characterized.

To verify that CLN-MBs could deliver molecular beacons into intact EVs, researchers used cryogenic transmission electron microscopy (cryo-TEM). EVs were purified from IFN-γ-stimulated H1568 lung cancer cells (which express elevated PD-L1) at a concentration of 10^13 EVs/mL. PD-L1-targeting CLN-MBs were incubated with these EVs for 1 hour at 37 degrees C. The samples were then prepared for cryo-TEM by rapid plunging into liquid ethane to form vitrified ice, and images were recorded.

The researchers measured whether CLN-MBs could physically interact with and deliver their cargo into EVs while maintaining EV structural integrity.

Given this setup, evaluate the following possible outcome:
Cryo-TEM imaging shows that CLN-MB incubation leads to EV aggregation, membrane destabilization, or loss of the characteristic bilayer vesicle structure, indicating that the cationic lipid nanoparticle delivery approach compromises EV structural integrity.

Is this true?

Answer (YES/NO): NO